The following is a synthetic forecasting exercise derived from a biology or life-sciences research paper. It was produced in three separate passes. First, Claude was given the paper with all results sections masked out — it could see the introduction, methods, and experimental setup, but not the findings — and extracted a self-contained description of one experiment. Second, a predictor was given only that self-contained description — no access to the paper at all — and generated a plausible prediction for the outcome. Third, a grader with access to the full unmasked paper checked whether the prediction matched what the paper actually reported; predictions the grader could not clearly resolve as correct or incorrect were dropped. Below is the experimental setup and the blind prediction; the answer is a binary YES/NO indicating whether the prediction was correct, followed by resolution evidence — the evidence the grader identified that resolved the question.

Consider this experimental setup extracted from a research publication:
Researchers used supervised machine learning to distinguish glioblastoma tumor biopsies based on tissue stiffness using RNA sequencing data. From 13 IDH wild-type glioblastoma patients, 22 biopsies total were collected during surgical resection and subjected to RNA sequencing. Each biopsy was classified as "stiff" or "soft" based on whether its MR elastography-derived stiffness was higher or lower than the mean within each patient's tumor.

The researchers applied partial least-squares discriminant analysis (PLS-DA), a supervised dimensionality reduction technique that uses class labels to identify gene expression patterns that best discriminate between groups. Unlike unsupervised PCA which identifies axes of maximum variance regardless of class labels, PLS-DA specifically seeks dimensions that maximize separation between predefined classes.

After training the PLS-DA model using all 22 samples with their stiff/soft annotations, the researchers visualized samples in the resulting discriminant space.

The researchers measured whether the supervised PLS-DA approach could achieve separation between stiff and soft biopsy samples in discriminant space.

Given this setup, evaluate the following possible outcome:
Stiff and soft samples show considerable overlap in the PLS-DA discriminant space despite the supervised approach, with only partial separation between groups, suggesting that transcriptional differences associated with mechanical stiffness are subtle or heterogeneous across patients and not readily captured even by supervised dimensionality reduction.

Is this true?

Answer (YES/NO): NO